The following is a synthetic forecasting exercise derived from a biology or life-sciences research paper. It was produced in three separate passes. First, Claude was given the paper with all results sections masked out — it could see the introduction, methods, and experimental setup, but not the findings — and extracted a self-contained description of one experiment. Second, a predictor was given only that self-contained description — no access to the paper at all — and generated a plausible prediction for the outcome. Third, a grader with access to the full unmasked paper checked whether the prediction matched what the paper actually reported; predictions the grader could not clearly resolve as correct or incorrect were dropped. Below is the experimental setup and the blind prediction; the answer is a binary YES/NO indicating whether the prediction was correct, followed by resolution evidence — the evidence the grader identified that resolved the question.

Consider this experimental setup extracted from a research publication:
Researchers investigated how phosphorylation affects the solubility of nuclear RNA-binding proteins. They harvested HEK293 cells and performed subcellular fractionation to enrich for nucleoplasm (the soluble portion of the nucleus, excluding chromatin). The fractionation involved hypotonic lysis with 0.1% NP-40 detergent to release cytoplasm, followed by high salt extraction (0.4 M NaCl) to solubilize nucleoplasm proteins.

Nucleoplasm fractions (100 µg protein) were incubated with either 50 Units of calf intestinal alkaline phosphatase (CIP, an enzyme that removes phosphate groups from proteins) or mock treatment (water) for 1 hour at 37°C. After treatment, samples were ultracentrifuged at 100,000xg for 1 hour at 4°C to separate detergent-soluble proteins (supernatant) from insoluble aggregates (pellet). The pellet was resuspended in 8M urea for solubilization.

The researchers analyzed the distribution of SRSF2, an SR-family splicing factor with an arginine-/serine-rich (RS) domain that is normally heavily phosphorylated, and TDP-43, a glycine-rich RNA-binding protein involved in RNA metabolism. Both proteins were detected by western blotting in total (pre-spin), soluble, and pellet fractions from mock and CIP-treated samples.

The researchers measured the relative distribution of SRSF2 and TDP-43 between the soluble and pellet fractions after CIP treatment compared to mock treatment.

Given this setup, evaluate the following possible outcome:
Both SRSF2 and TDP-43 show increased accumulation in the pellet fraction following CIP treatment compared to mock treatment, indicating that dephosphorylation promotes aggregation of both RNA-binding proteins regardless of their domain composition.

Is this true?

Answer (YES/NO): NO